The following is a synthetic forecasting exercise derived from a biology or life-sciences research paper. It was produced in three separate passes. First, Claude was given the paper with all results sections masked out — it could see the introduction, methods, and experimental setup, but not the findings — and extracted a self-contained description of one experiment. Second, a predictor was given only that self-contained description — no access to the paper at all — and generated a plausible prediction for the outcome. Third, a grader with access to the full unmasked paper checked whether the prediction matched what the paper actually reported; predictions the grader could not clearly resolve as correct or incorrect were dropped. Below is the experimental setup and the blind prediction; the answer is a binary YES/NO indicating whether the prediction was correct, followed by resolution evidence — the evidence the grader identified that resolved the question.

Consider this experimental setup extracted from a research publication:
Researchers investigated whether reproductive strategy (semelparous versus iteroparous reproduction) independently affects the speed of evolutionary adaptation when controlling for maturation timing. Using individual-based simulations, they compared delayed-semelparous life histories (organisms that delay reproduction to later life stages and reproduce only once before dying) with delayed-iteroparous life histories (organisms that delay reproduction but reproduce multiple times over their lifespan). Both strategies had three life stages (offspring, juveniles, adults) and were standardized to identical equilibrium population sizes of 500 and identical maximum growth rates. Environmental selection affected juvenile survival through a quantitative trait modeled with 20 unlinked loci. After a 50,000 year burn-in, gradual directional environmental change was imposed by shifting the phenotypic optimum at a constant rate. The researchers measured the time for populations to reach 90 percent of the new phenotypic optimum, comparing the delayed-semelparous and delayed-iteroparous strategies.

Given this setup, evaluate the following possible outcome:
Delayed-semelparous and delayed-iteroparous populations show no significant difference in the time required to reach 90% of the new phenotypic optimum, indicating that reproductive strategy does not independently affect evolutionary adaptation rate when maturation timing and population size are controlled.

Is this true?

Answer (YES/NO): NO